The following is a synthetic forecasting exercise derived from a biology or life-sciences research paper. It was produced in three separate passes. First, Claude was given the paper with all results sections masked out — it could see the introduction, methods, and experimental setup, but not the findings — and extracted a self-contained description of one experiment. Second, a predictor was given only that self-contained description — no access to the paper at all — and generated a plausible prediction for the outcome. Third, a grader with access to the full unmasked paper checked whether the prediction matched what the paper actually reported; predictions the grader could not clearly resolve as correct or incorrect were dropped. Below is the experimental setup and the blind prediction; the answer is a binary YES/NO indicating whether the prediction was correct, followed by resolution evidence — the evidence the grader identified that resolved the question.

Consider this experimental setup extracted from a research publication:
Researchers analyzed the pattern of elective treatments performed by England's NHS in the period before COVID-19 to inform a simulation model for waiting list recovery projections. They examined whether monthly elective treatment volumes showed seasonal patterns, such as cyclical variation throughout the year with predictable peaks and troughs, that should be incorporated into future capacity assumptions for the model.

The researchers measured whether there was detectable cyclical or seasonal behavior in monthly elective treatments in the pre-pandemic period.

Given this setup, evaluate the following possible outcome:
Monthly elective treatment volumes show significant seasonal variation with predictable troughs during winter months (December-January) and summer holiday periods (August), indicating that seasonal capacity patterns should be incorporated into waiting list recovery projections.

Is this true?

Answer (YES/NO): NO